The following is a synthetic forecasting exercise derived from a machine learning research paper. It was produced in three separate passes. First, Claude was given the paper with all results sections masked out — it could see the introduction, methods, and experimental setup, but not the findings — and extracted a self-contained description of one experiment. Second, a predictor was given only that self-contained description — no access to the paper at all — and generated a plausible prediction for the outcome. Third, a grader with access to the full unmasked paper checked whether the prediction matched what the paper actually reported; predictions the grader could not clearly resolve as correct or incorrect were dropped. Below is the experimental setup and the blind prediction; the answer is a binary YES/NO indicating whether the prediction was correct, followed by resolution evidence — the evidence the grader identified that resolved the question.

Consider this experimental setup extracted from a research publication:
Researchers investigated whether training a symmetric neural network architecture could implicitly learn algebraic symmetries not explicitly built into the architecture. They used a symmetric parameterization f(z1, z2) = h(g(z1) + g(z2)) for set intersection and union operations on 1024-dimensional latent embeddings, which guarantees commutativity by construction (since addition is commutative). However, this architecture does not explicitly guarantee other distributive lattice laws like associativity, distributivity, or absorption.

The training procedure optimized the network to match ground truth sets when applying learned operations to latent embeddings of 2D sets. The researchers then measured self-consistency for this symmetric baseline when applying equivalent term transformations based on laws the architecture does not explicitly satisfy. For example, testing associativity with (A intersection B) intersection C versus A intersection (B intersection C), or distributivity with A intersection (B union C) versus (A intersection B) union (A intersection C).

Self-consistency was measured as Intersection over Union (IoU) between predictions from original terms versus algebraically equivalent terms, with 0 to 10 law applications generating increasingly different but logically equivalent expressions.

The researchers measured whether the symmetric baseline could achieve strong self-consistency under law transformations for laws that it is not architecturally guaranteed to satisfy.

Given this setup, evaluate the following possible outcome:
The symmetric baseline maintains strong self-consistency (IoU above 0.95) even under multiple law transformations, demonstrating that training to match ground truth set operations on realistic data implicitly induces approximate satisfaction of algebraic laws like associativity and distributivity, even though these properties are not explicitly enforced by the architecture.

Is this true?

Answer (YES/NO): NO